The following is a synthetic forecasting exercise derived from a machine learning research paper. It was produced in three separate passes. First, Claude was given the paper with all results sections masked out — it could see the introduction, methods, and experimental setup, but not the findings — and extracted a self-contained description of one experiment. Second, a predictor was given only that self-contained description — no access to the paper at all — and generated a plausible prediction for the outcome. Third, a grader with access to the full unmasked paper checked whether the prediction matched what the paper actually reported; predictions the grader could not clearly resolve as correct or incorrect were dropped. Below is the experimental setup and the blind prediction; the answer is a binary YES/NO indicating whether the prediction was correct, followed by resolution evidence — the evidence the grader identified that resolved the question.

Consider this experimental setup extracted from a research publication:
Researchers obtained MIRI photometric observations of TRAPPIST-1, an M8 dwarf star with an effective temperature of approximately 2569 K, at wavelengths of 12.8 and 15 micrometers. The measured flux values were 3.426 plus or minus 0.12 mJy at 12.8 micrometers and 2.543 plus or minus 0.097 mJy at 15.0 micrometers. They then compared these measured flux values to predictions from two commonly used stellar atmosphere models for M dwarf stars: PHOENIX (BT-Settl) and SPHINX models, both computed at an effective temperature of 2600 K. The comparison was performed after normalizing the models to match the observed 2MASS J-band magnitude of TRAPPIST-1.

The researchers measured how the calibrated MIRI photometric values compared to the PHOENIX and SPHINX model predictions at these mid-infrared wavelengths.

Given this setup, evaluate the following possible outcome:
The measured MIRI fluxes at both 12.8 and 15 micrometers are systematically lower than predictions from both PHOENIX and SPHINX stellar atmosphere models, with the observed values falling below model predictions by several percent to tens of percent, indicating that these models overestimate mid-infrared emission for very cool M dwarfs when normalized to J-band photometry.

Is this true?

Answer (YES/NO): YES